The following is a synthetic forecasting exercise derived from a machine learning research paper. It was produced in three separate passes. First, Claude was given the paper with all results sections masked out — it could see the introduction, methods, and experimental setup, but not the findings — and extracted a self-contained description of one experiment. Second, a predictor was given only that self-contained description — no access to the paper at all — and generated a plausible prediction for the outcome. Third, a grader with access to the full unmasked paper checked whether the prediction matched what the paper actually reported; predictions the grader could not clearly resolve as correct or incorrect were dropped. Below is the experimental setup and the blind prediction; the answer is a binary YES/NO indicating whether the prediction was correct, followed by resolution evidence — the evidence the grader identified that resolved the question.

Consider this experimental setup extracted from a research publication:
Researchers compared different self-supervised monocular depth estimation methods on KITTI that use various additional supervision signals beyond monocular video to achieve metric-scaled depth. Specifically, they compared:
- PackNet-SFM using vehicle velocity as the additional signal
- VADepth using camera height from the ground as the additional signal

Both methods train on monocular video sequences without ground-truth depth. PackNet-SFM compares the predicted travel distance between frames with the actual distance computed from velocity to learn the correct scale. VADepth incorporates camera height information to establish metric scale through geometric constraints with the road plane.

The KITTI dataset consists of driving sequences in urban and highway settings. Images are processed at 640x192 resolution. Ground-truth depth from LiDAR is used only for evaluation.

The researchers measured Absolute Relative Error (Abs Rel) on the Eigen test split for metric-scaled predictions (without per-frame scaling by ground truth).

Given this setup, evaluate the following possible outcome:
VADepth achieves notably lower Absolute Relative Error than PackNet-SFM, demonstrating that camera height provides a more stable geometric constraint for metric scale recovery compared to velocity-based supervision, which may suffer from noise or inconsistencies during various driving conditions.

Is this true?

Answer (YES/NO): NO